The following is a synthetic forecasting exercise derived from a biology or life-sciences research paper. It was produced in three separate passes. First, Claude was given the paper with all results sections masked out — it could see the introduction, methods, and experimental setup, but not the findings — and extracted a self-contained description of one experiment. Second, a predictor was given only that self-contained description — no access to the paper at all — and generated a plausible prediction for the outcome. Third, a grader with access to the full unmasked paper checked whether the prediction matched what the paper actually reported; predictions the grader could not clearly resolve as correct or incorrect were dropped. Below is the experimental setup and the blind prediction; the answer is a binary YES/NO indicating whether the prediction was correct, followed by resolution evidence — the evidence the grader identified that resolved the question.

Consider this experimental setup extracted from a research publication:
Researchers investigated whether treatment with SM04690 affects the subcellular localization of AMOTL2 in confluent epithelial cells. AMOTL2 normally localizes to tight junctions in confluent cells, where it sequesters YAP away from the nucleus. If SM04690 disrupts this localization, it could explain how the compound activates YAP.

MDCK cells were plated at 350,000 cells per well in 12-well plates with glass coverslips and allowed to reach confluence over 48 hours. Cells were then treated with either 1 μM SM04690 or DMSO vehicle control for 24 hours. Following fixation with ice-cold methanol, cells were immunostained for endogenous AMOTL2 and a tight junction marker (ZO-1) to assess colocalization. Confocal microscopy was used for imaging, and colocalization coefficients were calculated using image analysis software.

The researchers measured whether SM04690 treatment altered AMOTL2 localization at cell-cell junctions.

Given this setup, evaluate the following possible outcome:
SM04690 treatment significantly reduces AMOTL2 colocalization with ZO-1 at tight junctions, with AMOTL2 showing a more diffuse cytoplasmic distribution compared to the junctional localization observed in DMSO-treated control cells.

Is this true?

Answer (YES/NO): NO